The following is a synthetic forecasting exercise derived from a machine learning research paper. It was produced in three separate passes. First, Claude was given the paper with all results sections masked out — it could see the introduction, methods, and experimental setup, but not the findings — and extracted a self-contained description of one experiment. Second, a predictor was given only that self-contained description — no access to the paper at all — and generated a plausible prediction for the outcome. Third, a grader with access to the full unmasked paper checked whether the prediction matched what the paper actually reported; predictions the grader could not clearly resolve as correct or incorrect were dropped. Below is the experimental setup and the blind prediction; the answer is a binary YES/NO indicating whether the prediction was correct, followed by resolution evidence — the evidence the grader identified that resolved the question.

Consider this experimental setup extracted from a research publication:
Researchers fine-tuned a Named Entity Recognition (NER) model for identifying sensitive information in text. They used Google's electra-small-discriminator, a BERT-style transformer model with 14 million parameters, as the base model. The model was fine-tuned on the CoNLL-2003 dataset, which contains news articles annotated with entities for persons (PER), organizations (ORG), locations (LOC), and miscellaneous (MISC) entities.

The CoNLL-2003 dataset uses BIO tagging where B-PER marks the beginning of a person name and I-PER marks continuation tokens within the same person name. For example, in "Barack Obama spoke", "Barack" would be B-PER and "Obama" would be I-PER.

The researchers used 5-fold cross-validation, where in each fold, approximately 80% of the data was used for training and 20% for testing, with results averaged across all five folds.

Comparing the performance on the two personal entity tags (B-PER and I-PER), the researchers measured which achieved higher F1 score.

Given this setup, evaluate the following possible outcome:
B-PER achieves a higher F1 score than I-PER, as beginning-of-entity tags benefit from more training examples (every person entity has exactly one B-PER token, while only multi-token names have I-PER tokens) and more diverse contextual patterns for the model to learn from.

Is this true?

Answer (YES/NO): NO